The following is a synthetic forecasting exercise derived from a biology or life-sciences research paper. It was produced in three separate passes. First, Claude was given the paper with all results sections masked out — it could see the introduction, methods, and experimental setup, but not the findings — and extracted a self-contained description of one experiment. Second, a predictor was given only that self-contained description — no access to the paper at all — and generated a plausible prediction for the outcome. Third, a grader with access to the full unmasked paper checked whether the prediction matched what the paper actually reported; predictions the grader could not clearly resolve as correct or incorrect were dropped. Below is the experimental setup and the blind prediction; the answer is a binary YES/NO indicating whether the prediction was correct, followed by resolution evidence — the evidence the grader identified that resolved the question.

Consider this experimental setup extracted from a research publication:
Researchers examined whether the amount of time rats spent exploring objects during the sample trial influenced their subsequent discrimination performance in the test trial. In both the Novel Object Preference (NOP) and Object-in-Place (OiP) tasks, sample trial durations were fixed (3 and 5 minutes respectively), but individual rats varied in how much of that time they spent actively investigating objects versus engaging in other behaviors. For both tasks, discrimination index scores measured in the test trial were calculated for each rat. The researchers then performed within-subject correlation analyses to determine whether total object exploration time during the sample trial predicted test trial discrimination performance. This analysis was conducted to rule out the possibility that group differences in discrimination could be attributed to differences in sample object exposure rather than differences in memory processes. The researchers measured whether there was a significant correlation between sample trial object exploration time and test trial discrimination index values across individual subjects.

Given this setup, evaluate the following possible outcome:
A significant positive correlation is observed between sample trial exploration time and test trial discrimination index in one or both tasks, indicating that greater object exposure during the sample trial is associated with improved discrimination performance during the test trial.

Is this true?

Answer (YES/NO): NO